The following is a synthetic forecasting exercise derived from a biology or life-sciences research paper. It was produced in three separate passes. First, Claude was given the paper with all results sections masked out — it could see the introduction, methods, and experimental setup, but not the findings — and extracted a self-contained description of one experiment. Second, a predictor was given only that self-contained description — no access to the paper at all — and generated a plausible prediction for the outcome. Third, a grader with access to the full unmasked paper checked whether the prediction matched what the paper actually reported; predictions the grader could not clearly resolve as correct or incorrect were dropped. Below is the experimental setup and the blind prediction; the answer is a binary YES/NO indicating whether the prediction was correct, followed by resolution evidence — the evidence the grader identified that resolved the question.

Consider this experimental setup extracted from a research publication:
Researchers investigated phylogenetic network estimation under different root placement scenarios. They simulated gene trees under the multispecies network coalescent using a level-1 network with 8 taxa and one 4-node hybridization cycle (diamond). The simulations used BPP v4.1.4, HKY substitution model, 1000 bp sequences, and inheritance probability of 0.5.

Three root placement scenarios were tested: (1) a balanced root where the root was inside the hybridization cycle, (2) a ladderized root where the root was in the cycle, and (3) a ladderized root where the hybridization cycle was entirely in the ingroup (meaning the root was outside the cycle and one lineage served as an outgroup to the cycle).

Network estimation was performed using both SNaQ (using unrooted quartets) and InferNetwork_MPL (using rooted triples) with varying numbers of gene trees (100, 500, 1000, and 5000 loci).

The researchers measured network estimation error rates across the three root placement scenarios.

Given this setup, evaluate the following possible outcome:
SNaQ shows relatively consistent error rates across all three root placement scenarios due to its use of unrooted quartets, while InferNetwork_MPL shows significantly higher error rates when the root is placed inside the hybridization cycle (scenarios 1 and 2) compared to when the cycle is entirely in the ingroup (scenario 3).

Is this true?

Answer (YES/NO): NO